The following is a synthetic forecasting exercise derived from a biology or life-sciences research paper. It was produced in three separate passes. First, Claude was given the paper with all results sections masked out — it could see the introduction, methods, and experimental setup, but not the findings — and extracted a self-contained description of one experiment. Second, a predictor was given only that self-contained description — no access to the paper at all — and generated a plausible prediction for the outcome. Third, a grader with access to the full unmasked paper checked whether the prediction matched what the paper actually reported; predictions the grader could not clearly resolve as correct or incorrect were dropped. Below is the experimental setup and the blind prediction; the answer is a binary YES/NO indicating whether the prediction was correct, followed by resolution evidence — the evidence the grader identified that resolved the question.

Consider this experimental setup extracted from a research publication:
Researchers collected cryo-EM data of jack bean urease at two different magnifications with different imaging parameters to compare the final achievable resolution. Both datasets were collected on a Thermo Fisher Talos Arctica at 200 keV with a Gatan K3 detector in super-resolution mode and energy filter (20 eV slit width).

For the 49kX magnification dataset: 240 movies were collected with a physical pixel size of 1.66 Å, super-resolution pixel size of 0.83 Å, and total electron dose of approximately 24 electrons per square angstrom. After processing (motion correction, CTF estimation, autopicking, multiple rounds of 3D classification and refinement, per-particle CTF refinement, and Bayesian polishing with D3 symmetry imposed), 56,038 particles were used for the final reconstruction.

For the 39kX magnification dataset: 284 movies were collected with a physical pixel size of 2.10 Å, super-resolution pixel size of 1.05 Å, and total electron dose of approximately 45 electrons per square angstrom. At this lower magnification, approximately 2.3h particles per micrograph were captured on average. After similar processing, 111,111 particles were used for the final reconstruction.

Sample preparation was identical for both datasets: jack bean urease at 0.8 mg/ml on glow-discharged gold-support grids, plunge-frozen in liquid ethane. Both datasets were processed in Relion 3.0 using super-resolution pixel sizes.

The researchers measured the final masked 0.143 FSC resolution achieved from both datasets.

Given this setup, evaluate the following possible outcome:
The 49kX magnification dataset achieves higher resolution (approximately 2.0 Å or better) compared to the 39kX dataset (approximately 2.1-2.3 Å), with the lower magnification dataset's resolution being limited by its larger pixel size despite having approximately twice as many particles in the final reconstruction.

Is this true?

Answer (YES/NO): NO